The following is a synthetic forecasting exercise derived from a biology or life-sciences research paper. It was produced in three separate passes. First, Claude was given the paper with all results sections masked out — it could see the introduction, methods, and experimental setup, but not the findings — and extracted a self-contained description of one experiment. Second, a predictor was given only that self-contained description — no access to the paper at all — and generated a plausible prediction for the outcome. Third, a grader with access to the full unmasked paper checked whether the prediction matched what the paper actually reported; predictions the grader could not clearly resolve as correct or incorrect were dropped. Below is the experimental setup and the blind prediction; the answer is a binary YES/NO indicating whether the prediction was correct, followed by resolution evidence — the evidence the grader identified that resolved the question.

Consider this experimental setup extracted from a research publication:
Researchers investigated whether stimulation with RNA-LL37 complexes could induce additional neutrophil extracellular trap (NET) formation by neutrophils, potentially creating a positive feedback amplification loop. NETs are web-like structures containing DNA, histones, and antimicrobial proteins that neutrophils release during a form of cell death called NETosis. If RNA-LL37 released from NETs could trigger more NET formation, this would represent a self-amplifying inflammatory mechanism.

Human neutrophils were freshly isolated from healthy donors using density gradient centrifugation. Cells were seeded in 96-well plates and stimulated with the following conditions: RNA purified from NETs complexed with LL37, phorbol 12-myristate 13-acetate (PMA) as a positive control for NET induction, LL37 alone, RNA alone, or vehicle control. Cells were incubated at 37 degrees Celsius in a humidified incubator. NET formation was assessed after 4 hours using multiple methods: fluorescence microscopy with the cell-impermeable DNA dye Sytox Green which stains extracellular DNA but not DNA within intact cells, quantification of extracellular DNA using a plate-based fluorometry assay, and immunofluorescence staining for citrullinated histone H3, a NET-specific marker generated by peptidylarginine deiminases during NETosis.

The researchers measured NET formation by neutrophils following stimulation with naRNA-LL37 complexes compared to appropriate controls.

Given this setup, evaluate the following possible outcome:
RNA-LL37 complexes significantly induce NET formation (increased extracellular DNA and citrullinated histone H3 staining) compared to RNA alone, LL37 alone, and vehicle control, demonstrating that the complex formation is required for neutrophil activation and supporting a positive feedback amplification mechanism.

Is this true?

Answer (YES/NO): YES